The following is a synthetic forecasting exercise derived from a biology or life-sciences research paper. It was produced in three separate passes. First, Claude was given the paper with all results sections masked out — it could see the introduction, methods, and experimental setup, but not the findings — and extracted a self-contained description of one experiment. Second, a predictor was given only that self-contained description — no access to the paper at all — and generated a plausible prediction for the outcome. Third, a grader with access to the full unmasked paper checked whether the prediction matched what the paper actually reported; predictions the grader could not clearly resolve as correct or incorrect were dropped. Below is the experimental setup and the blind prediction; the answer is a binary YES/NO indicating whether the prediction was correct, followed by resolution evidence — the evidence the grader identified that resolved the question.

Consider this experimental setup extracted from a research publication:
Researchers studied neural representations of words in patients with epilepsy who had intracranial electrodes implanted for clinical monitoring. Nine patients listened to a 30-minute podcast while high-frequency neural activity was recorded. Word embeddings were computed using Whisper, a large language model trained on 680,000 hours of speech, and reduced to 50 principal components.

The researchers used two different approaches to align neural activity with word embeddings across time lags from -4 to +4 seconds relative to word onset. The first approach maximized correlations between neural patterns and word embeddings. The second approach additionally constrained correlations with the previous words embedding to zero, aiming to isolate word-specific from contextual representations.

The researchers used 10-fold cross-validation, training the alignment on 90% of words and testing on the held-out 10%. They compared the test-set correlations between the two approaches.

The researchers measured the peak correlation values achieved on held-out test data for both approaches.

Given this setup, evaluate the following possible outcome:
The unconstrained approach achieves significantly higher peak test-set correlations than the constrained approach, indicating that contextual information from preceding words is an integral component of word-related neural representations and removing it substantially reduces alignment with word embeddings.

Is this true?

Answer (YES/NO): NO